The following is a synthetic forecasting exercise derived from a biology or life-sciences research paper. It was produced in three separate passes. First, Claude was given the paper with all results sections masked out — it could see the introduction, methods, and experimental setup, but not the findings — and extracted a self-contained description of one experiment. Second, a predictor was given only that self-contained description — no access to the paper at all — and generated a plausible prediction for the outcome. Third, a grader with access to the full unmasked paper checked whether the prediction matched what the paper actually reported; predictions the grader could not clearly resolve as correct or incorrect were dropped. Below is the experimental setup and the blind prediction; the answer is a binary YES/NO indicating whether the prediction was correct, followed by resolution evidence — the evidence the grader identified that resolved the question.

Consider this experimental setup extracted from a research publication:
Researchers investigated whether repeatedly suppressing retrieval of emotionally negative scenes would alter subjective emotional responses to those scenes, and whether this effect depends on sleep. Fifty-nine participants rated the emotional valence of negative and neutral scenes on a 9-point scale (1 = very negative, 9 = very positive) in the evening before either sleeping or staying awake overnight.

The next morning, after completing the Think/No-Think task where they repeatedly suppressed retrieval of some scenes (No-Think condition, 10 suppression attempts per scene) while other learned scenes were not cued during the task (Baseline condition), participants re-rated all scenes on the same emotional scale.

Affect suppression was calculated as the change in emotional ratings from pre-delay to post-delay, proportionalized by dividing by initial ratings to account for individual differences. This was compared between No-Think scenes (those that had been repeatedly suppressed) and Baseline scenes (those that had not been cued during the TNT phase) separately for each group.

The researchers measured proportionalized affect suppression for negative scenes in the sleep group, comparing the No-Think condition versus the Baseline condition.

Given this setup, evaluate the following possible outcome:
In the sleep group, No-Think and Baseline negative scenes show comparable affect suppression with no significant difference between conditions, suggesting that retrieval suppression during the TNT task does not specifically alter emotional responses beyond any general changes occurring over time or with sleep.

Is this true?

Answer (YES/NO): NO